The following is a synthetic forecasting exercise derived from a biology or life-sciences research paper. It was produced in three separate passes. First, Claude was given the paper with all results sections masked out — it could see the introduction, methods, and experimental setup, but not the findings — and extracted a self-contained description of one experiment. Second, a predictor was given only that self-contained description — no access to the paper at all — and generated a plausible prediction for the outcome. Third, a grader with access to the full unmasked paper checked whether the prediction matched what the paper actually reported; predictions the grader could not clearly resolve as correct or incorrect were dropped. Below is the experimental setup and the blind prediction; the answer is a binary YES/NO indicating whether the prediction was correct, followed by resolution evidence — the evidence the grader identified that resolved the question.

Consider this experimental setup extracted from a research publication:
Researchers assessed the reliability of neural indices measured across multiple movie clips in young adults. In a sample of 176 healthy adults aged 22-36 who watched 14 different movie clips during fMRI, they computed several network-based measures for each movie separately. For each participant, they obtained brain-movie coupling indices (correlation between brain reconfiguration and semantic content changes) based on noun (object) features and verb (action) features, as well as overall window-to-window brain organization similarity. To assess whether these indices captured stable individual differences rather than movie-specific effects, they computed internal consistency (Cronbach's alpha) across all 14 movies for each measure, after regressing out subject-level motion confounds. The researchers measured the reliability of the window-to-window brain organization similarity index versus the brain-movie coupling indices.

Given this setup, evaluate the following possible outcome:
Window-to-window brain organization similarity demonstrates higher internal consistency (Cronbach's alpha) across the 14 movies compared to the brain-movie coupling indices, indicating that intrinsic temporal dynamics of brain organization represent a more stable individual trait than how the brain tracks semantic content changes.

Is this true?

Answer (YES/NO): YES